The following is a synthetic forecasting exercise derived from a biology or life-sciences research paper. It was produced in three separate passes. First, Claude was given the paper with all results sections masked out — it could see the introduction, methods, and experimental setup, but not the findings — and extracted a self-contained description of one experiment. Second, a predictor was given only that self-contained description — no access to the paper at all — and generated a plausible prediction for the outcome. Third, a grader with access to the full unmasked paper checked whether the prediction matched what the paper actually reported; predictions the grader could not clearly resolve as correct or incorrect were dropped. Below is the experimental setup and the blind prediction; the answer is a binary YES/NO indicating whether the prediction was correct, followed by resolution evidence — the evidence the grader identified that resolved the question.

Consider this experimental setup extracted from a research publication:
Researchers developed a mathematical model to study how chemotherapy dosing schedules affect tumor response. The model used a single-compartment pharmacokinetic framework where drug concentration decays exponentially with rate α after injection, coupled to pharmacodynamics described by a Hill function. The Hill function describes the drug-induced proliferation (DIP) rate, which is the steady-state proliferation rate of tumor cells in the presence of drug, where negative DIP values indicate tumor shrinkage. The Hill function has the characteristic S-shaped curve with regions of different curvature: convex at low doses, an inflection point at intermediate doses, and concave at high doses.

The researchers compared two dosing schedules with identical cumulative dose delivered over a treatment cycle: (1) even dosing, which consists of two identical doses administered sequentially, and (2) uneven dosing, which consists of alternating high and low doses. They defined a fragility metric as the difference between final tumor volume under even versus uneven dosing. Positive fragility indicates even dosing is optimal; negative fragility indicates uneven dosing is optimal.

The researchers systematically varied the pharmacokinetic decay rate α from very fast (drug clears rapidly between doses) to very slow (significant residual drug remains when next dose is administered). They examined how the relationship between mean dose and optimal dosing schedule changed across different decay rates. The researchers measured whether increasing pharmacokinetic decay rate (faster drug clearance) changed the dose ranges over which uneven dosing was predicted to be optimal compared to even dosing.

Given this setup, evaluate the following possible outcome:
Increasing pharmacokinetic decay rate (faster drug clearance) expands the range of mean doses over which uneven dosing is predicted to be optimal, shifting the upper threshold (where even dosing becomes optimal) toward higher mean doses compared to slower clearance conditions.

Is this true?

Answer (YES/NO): YES